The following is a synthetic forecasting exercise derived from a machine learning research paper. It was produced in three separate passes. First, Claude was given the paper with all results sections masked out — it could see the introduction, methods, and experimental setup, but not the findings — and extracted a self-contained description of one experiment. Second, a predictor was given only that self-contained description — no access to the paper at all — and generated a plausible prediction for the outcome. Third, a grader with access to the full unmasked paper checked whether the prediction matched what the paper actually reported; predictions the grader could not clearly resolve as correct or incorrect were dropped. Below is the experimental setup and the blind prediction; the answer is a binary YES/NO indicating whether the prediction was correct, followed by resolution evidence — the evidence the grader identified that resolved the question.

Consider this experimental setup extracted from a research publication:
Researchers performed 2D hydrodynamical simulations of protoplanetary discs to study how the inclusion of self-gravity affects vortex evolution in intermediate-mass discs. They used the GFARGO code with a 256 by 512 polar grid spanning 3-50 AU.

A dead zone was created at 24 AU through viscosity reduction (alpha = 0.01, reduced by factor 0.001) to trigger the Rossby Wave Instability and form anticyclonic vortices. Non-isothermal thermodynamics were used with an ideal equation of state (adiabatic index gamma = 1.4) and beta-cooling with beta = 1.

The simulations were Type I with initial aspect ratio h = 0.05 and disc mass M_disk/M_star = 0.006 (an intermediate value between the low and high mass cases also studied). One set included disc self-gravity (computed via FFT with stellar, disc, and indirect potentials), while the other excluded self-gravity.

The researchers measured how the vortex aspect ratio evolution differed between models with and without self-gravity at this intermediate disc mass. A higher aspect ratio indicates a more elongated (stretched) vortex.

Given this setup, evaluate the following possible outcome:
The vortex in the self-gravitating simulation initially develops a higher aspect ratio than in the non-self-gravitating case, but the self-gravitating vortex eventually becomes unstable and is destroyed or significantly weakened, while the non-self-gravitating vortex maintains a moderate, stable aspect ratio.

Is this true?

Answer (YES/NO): YES